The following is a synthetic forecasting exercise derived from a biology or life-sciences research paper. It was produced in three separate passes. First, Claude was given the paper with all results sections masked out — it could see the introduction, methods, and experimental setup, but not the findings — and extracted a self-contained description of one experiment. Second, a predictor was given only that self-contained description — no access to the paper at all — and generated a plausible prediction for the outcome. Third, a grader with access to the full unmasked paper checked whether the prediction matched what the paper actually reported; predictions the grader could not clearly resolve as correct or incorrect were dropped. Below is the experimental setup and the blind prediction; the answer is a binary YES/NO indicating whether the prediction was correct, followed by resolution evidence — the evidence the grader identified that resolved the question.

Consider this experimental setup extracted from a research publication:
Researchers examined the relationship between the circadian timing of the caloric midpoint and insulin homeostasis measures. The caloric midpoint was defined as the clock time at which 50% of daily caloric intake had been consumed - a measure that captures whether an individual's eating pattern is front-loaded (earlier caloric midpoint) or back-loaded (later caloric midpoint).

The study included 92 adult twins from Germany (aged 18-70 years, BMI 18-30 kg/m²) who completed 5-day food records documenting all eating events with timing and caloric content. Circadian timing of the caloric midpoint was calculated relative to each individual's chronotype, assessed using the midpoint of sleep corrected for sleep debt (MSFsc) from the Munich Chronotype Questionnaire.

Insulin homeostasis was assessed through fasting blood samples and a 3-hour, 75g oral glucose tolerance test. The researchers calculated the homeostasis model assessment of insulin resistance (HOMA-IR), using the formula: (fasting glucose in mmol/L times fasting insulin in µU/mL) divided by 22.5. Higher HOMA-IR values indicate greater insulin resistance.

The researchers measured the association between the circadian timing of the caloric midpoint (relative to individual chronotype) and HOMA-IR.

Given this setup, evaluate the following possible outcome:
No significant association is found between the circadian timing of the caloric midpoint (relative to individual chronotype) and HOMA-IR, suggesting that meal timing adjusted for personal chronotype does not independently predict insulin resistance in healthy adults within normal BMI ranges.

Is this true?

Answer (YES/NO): NO